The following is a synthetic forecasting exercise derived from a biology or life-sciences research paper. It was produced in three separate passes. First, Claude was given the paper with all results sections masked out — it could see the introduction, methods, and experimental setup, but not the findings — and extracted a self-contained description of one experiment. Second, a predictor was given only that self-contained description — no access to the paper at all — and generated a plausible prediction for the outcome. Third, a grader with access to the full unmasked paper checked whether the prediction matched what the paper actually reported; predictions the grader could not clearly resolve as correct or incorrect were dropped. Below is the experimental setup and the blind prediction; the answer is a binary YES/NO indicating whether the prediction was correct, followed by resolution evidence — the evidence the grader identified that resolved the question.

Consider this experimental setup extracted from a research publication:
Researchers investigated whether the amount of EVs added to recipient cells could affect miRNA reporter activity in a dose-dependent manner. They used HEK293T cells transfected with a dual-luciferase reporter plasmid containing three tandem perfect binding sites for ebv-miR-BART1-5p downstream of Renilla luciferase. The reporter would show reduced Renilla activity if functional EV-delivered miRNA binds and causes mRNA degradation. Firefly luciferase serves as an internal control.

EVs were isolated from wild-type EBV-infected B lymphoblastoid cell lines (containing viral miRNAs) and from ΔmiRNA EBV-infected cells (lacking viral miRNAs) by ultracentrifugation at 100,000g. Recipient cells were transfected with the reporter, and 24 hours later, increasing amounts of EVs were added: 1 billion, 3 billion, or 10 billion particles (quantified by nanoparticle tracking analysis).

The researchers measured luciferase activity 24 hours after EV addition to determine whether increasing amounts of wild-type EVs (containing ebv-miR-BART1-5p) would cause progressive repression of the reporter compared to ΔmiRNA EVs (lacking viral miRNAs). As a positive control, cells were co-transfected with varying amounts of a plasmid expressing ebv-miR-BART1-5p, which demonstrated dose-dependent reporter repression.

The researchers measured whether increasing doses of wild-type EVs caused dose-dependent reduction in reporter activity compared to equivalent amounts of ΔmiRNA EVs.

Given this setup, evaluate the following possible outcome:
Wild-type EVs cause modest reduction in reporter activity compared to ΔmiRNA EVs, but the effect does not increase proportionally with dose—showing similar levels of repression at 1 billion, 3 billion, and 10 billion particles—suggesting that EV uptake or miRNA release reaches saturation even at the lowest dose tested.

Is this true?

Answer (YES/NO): NO